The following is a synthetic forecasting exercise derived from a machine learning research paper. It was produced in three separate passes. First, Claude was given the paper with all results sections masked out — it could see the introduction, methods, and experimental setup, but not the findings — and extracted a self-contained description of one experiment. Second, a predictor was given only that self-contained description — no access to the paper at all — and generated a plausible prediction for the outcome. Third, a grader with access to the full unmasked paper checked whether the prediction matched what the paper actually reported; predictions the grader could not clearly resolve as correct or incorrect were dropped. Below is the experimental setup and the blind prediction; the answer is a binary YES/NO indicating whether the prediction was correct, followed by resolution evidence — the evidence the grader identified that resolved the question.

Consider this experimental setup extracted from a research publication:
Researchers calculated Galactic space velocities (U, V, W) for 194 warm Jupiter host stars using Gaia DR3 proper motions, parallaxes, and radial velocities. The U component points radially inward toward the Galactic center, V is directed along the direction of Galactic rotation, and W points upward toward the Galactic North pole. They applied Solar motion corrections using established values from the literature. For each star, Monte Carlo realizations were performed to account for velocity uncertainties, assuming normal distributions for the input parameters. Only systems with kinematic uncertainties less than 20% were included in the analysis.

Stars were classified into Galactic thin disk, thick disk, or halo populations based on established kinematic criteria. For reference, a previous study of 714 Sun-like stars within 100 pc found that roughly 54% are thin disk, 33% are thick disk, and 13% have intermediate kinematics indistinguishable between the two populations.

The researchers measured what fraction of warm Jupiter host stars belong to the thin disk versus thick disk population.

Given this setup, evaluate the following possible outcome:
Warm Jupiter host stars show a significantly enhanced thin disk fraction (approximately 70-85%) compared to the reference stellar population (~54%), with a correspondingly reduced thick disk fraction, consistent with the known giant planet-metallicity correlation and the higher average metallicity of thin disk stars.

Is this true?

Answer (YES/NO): NO